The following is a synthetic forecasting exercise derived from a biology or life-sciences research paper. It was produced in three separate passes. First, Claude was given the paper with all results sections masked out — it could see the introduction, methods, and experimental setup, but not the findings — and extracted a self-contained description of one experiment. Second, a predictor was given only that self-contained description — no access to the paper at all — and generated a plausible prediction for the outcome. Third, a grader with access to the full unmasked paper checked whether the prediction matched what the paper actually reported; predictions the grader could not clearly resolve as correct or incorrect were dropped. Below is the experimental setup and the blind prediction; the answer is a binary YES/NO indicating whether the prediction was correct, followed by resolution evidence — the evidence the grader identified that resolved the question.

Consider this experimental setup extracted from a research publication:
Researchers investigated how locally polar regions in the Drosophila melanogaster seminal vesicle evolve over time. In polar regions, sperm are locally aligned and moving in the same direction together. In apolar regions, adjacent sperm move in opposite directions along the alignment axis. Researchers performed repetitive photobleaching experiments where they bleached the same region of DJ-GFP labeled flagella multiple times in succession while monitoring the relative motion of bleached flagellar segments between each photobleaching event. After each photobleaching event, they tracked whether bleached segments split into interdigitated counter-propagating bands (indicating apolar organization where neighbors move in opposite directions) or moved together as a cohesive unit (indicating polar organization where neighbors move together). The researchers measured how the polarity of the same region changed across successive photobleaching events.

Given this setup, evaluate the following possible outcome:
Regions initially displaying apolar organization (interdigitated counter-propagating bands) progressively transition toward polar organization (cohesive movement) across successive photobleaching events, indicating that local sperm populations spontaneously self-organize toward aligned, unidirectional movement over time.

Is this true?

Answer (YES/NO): NO